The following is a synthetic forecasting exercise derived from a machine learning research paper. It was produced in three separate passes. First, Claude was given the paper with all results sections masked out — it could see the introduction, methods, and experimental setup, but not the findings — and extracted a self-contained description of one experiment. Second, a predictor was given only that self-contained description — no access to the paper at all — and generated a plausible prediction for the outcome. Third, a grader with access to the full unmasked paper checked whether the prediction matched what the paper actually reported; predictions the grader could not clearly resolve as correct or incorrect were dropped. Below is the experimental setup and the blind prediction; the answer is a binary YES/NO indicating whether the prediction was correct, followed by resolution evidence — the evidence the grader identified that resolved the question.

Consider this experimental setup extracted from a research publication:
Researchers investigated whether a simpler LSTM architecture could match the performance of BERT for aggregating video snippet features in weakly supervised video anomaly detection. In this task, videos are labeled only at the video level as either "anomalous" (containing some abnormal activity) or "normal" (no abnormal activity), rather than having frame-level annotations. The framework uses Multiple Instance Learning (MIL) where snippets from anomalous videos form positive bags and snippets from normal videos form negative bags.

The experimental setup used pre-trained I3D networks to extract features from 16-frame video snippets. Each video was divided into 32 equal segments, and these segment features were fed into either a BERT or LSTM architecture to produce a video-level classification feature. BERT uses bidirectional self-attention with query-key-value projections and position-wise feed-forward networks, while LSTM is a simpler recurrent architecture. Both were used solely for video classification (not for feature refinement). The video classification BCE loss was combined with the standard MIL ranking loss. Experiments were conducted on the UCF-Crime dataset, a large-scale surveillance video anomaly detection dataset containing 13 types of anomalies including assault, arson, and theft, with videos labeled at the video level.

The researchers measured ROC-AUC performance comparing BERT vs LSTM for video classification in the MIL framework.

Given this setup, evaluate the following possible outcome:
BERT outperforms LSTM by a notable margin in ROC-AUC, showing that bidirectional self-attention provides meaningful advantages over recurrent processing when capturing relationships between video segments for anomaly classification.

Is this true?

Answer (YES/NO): NO